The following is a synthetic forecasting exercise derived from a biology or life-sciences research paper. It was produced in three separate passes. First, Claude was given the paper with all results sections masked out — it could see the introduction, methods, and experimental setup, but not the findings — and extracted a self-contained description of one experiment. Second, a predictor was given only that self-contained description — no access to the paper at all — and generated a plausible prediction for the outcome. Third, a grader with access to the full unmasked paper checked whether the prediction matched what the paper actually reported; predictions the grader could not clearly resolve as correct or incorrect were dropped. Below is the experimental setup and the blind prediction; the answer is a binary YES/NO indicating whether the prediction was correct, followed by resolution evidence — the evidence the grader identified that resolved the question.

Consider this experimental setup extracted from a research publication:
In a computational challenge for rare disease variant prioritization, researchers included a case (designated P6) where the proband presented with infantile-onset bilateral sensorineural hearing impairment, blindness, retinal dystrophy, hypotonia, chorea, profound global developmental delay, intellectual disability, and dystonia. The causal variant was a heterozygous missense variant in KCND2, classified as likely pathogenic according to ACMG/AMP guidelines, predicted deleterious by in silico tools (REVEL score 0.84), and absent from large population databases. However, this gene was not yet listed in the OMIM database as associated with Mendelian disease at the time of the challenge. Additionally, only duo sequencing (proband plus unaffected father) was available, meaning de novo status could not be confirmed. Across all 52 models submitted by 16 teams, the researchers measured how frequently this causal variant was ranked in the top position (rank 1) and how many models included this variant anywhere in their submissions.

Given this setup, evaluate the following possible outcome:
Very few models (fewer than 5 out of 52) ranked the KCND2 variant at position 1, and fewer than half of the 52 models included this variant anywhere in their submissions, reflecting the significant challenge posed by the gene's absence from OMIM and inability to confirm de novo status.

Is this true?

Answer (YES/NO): NO